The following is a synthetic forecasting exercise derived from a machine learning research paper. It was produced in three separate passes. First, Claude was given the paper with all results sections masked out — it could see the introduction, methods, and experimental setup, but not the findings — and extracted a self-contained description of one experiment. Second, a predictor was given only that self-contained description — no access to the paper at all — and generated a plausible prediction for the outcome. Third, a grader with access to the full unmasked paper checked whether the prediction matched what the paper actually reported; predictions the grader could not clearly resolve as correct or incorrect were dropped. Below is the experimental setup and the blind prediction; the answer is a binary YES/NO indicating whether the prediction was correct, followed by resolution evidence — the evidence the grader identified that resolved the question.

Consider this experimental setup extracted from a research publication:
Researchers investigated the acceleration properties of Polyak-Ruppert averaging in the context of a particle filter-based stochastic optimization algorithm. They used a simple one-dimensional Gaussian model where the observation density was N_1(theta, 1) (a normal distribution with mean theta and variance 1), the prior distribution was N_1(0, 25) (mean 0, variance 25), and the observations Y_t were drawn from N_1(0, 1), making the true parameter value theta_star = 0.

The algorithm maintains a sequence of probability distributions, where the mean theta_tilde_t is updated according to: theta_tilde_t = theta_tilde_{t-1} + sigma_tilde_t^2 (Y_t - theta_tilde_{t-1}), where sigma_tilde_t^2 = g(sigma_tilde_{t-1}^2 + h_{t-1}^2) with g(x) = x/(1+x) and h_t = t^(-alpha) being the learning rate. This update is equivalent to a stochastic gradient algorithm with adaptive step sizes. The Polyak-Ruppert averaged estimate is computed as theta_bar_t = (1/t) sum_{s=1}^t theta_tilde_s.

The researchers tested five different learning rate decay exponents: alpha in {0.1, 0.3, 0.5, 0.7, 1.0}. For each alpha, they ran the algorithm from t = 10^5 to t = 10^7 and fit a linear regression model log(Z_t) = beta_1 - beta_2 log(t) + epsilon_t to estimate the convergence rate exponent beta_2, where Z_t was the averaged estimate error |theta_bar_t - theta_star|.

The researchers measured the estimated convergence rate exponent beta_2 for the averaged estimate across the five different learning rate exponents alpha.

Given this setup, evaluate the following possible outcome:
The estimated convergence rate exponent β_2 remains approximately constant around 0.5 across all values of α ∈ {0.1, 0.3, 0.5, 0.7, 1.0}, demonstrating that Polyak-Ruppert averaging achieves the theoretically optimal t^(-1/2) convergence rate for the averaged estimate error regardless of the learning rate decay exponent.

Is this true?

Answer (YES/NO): YES